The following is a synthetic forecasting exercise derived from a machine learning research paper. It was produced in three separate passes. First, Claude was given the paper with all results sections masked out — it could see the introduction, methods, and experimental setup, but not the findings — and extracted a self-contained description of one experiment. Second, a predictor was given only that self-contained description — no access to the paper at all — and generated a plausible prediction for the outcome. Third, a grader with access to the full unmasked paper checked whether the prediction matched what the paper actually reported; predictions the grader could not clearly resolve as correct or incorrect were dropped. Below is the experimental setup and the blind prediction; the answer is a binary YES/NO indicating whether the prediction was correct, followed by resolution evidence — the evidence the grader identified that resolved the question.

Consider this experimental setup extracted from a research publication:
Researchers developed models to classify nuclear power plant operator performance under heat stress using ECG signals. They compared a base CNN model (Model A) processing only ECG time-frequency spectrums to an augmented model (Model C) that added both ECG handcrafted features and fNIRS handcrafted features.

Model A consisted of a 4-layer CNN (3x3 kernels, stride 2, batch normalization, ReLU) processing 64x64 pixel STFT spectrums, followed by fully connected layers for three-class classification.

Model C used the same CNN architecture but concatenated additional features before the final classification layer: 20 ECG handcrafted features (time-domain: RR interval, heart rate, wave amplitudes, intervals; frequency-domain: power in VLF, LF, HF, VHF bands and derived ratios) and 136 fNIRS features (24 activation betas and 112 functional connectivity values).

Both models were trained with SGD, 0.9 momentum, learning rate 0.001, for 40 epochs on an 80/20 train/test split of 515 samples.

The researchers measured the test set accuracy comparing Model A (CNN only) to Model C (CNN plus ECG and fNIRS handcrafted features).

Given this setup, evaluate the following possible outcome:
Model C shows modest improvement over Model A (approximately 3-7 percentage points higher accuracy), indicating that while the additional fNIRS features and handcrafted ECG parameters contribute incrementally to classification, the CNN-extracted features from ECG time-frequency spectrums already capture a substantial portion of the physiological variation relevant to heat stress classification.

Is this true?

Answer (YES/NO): NO